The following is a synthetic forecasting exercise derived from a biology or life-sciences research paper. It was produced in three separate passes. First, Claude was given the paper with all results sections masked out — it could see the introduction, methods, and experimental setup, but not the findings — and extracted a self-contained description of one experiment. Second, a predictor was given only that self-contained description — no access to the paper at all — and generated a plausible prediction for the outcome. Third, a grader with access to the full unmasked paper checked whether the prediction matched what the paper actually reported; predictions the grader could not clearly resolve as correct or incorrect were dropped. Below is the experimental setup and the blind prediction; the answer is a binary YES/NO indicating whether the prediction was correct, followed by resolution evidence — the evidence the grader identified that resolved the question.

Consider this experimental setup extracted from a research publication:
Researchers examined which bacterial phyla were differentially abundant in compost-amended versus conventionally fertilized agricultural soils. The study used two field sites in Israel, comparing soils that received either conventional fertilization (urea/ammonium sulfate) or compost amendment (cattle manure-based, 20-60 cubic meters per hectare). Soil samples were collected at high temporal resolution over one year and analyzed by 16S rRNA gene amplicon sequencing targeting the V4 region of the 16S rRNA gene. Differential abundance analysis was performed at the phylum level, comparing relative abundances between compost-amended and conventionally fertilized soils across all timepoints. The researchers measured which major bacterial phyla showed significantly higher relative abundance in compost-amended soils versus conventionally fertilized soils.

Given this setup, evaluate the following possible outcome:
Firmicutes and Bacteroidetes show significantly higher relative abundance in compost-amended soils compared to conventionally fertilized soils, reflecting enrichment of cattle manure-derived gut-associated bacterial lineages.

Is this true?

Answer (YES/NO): YES